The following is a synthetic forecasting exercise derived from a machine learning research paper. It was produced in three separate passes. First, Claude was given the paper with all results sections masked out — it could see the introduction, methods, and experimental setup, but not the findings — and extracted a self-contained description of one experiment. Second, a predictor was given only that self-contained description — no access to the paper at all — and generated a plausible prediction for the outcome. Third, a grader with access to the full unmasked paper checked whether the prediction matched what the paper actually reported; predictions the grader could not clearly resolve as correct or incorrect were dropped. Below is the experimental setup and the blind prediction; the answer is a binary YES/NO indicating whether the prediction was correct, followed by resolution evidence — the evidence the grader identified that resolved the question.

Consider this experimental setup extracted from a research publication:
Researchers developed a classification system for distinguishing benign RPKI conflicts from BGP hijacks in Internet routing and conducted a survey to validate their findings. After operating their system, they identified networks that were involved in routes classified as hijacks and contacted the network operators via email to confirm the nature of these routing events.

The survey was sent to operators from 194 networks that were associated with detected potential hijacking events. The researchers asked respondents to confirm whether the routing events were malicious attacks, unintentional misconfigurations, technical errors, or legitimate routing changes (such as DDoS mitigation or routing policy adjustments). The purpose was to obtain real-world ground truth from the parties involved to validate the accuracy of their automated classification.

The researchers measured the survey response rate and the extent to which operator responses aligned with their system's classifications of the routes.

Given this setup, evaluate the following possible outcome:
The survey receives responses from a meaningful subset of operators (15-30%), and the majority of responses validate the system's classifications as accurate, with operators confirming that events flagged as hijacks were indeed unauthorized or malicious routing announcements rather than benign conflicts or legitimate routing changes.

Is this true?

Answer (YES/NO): NO